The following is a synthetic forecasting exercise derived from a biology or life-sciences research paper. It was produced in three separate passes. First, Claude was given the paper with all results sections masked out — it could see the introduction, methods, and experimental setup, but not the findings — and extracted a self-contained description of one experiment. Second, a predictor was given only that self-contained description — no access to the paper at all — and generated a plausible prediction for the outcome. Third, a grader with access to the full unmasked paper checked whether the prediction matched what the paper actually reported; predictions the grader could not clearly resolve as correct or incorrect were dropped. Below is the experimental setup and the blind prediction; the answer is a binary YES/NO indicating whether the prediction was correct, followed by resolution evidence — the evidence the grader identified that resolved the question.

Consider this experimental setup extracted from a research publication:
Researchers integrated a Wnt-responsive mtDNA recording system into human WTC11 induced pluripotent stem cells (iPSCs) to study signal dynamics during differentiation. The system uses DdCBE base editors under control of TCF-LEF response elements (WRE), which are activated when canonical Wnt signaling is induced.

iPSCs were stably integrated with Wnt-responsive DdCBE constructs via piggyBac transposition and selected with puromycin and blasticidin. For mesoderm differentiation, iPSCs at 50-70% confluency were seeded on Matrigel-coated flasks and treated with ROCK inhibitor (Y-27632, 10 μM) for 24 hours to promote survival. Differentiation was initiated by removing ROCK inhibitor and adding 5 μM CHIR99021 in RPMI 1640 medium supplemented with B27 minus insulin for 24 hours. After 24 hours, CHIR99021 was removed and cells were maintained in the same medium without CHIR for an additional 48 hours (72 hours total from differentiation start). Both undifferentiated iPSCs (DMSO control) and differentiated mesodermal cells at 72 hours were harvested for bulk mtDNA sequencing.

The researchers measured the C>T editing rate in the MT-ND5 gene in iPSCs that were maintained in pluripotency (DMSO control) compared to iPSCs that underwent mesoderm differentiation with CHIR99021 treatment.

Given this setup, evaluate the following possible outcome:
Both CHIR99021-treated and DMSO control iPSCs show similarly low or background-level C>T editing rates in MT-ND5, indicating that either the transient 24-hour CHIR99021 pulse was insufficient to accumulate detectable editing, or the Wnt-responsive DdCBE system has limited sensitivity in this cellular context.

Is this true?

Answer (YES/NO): NO